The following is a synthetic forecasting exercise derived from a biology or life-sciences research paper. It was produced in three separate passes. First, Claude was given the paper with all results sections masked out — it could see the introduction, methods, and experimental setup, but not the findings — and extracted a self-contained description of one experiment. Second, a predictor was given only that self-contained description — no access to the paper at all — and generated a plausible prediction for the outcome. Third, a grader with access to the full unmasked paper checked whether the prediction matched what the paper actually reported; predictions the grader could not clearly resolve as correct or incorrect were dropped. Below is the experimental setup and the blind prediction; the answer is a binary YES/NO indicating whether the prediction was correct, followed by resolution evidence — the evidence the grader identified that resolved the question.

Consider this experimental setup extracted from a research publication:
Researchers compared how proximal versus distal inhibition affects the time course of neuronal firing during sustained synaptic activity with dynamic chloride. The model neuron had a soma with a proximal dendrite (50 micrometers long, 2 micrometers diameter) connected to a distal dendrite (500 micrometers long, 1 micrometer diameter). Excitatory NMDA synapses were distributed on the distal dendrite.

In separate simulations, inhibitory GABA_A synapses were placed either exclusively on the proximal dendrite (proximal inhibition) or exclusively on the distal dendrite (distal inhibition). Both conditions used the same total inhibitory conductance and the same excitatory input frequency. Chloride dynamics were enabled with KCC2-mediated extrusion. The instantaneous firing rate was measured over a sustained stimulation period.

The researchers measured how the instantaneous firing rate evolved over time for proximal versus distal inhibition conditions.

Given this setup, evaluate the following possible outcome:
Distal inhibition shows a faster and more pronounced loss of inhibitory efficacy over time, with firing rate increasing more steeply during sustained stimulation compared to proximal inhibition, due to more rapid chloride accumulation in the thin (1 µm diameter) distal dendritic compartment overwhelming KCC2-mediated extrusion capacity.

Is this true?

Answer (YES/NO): YES